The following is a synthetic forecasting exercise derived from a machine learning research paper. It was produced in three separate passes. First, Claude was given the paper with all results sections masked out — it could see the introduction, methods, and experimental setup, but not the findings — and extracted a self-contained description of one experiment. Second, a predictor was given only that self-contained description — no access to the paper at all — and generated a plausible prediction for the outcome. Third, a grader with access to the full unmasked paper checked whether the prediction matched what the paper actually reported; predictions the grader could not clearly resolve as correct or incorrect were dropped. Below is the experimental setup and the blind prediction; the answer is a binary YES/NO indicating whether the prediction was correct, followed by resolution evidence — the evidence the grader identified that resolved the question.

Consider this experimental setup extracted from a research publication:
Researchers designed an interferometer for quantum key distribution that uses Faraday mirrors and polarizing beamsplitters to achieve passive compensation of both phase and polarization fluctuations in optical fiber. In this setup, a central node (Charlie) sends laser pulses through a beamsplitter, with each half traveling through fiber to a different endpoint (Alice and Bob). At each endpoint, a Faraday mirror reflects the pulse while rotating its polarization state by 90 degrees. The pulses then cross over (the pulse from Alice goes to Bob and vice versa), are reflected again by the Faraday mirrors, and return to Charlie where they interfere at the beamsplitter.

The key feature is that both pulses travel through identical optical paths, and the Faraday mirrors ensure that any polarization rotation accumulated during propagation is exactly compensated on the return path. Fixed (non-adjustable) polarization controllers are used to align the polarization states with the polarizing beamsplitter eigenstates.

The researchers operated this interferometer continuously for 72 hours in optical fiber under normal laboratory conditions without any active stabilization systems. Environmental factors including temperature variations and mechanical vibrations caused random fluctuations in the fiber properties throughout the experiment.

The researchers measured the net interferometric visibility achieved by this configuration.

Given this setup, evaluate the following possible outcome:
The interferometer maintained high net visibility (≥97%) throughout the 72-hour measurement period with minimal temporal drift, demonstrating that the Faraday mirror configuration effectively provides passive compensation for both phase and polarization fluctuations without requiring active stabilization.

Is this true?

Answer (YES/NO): NO